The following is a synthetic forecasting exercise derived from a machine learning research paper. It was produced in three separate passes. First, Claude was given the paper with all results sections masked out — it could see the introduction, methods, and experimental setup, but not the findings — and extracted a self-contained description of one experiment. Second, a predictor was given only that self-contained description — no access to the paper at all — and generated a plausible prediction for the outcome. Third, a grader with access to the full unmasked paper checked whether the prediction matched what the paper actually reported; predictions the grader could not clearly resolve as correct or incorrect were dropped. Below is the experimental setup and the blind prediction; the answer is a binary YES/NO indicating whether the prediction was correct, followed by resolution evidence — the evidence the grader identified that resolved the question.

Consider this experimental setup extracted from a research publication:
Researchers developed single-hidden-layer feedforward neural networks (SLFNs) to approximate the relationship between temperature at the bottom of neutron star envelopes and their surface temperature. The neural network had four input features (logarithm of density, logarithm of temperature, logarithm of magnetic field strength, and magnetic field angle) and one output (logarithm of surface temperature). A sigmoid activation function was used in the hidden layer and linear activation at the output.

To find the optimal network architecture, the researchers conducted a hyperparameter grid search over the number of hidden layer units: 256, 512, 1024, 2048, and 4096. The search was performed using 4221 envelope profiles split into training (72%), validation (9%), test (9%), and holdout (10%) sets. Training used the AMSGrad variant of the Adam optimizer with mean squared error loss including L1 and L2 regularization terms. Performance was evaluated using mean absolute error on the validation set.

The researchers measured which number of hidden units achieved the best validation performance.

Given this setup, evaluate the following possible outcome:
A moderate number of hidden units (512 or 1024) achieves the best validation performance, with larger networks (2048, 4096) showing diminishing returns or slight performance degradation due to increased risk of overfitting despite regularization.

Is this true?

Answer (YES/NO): NO